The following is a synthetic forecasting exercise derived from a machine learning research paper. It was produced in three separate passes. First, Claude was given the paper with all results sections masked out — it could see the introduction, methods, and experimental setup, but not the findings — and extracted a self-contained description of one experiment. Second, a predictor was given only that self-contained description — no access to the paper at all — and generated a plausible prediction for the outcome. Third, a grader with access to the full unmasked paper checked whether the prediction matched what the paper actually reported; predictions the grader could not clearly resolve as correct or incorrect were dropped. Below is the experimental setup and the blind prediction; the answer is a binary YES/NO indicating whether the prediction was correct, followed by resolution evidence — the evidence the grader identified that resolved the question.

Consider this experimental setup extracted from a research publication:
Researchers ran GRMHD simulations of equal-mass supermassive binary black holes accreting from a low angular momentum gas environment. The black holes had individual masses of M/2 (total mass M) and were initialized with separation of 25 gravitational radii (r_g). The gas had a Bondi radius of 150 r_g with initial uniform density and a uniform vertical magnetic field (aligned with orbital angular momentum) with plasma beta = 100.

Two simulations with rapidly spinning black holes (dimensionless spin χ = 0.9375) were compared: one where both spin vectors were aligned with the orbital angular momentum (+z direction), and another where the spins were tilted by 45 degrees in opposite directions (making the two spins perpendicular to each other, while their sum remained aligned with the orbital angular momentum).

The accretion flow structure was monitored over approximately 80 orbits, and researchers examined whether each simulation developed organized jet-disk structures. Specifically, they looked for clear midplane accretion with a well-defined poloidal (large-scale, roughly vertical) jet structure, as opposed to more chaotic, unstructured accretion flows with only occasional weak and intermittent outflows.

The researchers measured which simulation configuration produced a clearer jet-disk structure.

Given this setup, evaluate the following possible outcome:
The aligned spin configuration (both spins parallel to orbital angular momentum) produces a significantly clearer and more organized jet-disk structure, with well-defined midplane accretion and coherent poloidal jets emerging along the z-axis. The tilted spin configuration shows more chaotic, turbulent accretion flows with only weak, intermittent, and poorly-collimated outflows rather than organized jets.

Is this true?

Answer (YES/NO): YES